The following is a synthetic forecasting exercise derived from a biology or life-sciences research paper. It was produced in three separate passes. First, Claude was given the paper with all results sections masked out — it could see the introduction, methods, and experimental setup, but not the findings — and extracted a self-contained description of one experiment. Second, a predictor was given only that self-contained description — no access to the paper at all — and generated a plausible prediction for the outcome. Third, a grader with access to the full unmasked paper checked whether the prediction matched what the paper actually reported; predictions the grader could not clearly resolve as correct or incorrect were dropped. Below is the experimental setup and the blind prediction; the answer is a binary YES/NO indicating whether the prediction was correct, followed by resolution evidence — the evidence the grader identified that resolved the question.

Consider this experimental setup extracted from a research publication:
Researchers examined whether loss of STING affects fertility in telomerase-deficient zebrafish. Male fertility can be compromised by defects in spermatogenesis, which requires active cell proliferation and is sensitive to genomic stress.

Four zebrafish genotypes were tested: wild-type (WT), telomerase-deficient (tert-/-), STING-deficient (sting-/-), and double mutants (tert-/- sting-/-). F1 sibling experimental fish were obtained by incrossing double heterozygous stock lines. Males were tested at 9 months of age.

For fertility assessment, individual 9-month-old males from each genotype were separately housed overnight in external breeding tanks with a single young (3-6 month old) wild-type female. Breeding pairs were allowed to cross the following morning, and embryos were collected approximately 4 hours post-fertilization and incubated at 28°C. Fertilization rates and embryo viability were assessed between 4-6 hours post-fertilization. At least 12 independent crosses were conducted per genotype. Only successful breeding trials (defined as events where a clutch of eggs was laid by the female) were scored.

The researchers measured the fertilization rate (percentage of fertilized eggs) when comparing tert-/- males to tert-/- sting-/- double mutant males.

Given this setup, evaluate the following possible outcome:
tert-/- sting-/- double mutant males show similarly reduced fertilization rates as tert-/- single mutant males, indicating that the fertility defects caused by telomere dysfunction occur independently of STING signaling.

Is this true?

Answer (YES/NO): NO